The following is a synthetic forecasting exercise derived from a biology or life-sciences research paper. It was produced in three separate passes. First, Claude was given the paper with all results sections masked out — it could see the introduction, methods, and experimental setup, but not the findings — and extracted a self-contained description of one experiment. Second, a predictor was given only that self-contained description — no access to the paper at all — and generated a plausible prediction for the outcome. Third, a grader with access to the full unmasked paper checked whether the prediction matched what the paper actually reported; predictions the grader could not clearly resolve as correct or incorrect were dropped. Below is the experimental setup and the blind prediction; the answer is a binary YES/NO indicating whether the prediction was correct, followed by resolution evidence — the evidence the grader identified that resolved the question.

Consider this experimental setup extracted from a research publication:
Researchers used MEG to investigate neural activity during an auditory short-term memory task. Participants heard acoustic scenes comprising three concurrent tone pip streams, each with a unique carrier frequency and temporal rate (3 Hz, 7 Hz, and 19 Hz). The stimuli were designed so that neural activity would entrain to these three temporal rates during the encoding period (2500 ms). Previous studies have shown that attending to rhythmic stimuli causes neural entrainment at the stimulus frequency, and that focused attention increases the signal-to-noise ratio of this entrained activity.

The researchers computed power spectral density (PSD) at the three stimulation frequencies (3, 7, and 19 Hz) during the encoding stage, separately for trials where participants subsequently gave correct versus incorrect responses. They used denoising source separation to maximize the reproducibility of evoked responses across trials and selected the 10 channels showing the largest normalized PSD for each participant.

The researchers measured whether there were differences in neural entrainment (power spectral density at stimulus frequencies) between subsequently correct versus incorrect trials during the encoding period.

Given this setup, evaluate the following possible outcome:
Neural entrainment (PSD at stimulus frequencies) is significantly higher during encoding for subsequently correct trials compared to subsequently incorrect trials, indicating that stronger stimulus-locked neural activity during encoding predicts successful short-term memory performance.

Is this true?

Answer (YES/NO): NO